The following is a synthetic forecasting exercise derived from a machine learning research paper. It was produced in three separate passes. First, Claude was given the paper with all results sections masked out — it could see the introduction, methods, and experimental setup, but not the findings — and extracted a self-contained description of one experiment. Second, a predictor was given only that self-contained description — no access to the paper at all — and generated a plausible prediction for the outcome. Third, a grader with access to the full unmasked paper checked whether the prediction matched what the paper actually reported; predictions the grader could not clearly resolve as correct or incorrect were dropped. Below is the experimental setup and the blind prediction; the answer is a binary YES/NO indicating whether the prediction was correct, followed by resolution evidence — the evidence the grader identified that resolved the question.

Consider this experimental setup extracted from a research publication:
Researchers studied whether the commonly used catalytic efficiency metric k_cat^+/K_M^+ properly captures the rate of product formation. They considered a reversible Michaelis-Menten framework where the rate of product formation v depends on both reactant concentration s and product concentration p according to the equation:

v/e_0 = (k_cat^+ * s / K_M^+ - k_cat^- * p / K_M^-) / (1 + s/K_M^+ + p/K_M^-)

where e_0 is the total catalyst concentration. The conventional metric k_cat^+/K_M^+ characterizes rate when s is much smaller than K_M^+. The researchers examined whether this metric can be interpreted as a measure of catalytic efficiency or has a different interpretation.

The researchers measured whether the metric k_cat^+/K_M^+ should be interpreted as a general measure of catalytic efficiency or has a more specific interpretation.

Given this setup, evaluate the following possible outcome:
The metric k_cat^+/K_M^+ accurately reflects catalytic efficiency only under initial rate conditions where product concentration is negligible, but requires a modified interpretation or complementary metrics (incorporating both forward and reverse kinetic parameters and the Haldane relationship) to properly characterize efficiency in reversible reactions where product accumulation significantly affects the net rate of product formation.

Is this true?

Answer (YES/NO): NO